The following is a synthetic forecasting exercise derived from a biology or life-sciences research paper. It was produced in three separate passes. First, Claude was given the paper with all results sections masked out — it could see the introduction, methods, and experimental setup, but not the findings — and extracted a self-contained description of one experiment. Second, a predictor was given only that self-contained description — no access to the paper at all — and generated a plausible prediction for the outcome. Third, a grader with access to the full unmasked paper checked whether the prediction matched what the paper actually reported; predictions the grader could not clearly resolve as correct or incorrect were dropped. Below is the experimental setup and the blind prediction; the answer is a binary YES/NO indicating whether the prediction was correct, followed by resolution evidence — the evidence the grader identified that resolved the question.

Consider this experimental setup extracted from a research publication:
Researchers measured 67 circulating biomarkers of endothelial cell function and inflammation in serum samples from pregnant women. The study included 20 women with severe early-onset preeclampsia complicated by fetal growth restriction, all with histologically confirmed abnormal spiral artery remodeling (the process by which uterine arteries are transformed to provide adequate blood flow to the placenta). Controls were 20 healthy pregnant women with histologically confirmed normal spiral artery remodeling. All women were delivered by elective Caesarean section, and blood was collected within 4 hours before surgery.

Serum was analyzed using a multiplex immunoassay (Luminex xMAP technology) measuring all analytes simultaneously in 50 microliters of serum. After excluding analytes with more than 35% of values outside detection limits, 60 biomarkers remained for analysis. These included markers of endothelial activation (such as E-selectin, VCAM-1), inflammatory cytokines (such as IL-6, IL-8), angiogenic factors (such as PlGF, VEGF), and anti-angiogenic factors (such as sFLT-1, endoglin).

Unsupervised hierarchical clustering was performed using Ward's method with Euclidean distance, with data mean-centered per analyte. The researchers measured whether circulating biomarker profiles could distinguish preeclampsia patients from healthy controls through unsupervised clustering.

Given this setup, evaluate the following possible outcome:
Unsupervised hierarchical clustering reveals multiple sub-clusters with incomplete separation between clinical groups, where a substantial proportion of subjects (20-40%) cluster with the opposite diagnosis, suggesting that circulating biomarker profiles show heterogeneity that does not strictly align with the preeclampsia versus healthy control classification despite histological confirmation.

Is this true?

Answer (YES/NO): NO